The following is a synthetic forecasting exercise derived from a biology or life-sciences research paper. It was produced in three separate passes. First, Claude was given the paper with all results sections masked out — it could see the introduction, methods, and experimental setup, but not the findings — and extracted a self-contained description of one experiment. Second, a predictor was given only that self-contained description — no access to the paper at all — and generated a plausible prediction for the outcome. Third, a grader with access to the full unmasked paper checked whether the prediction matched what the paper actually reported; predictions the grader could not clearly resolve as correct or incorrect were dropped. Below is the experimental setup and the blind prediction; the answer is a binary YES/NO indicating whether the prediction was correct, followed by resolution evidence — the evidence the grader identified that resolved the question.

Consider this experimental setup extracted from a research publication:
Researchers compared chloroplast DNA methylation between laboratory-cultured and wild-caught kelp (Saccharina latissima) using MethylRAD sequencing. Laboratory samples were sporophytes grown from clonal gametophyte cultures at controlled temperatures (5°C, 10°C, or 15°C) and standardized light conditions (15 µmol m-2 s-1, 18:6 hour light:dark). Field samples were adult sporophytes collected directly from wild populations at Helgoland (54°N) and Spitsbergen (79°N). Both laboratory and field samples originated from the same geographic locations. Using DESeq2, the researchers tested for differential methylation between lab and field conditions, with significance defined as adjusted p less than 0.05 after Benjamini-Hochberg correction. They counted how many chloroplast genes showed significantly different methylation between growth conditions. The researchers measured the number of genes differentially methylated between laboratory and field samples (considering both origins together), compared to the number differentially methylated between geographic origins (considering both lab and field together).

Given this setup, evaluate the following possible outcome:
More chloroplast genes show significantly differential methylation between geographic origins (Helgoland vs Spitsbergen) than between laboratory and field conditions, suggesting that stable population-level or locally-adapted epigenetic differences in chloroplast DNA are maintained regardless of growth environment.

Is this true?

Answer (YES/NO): NO